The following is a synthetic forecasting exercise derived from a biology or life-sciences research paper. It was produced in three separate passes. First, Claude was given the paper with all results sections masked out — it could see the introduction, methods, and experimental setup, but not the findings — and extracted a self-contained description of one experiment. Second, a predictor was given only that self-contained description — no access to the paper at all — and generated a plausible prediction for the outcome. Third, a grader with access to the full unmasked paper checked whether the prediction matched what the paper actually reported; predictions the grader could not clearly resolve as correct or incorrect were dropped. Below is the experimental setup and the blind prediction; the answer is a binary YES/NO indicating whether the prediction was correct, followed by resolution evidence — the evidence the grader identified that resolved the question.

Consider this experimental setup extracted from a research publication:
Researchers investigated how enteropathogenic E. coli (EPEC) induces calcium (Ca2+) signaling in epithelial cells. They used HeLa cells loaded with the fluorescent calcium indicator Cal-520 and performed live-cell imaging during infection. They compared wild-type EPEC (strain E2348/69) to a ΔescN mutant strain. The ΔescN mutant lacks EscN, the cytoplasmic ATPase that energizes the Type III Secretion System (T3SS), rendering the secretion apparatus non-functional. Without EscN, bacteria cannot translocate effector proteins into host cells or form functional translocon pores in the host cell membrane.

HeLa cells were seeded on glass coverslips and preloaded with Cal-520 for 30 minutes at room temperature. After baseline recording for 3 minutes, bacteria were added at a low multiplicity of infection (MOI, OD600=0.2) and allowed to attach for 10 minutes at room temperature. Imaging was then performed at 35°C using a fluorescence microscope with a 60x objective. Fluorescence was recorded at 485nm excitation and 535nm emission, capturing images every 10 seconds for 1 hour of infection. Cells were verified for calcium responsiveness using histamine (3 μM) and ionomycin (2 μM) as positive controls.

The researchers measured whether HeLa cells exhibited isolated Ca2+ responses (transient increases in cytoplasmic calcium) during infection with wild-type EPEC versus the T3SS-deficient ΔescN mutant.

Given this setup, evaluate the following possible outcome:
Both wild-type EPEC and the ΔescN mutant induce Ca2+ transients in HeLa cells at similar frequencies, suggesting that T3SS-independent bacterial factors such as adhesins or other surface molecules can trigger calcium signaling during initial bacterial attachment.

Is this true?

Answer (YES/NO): NO